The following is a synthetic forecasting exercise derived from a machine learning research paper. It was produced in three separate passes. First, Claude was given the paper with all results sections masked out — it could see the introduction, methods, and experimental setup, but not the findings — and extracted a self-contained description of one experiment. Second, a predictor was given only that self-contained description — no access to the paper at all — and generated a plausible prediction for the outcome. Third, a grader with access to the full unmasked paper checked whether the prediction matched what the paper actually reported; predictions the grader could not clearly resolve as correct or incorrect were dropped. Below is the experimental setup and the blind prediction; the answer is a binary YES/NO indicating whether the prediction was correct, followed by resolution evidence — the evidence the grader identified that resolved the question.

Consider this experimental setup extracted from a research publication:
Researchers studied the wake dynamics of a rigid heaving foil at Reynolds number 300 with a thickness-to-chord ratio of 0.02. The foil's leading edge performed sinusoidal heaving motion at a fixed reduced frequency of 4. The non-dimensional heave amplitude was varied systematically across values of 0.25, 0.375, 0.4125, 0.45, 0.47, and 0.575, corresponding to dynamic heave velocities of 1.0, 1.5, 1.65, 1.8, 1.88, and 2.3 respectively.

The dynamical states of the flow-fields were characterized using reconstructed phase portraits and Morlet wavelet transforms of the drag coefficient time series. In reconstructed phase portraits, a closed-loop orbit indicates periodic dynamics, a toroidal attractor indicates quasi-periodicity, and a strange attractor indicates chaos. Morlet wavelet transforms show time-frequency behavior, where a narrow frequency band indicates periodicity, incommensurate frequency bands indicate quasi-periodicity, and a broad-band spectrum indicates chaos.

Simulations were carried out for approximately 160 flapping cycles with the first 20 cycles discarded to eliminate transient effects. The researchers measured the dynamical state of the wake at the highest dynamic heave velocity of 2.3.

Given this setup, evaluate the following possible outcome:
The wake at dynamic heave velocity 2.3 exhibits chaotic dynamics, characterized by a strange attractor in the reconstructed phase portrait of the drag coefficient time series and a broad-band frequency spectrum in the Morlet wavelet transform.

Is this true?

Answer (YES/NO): YES